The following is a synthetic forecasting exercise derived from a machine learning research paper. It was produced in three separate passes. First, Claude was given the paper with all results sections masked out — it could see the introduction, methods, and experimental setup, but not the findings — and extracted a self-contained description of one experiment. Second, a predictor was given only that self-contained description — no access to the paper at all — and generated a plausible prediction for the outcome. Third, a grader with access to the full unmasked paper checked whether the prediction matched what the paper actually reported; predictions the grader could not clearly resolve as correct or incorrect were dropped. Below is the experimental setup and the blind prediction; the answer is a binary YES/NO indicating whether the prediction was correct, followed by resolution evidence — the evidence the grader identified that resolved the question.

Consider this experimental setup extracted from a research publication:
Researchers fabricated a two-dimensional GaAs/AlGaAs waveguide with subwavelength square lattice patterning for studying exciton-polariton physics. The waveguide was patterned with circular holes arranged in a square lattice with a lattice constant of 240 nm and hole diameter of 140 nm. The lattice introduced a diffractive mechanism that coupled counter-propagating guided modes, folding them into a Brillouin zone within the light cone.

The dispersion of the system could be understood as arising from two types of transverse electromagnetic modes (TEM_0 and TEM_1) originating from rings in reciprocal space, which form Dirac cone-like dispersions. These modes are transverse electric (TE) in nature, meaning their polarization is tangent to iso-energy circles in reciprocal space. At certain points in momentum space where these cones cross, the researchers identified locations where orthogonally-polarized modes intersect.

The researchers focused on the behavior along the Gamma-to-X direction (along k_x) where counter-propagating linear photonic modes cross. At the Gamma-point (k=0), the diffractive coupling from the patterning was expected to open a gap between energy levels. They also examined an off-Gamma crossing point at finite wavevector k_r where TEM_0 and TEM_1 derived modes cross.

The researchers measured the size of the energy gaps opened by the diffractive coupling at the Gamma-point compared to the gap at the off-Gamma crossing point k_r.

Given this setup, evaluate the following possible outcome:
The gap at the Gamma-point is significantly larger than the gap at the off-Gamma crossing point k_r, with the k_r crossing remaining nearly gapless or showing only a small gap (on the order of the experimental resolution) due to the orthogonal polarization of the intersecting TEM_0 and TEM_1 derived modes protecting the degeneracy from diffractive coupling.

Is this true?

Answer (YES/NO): NO